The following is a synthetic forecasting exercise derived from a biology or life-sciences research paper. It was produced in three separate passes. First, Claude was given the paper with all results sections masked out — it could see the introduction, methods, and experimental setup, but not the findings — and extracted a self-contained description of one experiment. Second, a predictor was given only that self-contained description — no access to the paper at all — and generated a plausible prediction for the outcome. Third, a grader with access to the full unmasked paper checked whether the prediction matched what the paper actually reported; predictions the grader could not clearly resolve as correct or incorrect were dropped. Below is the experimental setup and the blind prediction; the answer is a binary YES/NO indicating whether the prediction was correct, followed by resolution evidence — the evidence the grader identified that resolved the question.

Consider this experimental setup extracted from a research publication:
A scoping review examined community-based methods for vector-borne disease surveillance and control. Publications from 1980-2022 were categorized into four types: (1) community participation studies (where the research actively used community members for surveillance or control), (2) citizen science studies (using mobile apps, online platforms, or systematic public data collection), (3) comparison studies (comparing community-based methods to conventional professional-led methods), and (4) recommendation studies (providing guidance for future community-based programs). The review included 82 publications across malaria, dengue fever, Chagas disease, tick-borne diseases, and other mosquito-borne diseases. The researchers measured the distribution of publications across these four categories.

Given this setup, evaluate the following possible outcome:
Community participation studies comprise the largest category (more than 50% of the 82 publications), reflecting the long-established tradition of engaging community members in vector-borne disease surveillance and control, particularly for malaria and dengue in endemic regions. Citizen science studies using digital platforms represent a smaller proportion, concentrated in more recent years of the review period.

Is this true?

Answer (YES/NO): NO